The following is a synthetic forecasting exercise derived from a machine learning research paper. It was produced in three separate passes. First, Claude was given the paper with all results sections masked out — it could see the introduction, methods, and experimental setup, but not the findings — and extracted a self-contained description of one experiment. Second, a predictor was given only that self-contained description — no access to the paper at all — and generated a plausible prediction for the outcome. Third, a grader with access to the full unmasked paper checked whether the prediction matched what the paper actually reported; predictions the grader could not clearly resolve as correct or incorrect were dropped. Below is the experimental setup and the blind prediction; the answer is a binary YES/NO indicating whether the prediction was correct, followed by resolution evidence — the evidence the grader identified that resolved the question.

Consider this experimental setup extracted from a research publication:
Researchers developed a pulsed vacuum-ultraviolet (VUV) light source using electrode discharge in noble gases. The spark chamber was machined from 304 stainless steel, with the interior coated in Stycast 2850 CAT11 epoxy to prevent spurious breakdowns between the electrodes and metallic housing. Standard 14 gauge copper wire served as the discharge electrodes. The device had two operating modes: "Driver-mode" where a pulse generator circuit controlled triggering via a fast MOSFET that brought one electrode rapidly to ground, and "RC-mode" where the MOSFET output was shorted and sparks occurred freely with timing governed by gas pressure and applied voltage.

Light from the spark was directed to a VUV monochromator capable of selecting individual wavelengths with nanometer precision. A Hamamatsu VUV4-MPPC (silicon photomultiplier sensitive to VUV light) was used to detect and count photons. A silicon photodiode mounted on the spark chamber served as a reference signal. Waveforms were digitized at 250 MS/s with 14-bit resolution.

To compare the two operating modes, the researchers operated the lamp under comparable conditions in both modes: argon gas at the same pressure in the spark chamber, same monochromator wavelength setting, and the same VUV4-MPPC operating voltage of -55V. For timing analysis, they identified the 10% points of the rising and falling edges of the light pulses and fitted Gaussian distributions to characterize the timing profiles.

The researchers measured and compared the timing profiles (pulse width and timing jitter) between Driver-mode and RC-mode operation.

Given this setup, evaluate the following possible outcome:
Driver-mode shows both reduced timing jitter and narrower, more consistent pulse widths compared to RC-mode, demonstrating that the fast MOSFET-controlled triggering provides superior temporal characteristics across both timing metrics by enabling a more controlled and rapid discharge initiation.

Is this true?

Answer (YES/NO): YES